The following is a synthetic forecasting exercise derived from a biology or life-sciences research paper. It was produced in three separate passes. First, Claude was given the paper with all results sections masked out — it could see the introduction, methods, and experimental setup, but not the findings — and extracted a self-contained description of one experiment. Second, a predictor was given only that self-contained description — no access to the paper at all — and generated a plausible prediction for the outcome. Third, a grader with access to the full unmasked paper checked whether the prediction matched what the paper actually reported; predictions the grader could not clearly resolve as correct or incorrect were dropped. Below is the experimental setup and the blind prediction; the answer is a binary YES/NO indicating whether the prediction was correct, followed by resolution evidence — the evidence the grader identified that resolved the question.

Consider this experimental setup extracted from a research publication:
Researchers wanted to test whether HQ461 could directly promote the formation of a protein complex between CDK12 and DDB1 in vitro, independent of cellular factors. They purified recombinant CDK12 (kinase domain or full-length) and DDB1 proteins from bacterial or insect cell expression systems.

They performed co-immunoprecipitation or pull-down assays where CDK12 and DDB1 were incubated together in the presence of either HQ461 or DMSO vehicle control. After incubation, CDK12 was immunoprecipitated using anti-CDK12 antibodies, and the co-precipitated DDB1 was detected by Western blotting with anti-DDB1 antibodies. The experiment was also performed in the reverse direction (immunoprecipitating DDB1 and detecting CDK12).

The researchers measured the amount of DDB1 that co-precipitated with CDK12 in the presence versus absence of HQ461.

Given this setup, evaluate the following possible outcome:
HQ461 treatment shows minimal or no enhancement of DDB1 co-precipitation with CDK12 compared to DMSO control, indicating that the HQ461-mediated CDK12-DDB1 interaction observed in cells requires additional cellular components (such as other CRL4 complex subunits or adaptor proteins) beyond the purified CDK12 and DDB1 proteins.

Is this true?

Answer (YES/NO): NO